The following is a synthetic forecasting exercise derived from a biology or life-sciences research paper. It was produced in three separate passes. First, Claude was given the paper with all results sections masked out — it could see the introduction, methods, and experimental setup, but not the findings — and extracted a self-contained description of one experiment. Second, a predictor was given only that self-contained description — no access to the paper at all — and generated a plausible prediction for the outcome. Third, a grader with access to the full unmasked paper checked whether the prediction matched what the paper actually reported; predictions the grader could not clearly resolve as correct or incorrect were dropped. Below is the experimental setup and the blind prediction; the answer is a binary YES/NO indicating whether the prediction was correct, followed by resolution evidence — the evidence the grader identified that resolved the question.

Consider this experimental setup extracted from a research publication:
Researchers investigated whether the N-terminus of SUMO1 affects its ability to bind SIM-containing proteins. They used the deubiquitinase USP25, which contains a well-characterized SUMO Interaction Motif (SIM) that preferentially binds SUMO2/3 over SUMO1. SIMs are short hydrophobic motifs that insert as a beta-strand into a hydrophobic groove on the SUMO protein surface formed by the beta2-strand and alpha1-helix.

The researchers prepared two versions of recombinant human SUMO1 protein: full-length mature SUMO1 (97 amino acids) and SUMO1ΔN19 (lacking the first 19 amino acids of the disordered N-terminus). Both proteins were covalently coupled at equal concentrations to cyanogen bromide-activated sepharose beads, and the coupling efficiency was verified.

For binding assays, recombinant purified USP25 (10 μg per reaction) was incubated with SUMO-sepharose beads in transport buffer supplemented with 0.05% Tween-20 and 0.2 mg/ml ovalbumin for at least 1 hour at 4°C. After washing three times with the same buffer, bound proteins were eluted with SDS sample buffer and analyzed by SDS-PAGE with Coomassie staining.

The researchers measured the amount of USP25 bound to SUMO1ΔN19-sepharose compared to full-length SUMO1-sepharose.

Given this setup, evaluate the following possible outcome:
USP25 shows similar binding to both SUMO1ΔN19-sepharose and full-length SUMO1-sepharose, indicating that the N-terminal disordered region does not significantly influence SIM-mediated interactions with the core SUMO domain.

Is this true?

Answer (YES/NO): NO